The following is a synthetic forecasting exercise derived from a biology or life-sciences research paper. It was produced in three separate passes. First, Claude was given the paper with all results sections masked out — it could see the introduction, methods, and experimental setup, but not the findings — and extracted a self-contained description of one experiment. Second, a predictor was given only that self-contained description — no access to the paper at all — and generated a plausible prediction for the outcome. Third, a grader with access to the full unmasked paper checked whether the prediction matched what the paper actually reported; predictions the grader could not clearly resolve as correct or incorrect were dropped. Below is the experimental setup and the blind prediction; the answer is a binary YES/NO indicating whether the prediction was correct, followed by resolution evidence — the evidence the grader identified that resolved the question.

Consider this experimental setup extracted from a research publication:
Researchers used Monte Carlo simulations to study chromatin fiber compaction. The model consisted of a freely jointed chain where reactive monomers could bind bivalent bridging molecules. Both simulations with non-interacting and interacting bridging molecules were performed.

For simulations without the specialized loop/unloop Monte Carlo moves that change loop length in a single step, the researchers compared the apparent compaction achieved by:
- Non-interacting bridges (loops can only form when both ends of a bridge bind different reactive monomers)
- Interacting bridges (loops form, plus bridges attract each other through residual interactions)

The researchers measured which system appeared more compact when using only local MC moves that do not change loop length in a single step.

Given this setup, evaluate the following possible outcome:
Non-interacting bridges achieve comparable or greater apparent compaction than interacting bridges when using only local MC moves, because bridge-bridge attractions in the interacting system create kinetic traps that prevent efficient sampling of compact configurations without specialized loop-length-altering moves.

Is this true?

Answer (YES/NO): NO